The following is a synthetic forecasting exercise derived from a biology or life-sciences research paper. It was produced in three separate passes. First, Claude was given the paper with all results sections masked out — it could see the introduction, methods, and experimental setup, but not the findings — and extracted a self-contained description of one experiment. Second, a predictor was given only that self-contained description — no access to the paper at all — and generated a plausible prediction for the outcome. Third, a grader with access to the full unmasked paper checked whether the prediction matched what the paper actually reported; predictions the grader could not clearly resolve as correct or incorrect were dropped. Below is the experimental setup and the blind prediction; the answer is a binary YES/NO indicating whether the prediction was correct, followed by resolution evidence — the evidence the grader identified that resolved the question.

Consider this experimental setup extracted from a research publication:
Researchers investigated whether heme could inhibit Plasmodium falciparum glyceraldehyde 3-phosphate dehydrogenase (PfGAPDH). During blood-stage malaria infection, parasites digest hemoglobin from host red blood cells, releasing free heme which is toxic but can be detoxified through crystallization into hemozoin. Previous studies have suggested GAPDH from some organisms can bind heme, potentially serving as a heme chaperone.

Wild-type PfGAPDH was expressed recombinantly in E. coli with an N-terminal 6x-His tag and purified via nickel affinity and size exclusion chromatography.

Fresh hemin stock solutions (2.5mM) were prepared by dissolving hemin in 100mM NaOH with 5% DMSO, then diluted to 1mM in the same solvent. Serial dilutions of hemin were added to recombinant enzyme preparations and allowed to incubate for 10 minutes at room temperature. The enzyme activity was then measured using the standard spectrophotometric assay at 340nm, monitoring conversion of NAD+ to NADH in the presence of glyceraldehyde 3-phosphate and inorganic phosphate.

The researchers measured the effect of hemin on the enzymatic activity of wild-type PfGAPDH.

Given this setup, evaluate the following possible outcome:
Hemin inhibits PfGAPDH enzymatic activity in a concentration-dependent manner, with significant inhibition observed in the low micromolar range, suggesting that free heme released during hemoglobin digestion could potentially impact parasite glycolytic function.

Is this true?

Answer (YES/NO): YES